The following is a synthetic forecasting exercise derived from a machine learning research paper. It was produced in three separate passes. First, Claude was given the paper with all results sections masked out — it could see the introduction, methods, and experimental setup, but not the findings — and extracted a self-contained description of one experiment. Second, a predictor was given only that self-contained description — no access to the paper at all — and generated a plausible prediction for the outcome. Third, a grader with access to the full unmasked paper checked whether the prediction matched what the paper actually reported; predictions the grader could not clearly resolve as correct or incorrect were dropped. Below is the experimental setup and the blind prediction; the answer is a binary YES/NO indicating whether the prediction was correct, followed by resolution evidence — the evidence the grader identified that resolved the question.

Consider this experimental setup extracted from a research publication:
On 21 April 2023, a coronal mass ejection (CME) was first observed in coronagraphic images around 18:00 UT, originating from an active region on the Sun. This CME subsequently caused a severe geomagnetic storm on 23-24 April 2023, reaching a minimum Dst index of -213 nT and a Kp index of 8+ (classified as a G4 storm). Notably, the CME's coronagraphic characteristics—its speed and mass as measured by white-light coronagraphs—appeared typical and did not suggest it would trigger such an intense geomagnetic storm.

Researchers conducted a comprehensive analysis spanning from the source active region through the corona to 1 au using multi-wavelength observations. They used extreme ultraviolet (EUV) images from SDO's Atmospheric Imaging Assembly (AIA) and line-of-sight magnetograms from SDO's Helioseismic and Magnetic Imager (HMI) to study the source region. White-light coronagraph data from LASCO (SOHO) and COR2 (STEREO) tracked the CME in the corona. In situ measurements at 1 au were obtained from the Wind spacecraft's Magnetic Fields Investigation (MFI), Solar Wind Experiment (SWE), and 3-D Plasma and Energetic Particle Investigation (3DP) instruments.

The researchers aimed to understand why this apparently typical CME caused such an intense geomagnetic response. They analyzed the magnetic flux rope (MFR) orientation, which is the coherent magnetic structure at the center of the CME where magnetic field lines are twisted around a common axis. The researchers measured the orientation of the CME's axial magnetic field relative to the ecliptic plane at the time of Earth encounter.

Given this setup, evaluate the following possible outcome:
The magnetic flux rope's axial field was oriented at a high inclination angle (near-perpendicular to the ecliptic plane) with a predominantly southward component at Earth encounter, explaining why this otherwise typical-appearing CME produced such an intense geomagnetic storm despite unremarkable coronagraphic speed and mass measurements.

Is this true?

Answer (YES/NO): NO